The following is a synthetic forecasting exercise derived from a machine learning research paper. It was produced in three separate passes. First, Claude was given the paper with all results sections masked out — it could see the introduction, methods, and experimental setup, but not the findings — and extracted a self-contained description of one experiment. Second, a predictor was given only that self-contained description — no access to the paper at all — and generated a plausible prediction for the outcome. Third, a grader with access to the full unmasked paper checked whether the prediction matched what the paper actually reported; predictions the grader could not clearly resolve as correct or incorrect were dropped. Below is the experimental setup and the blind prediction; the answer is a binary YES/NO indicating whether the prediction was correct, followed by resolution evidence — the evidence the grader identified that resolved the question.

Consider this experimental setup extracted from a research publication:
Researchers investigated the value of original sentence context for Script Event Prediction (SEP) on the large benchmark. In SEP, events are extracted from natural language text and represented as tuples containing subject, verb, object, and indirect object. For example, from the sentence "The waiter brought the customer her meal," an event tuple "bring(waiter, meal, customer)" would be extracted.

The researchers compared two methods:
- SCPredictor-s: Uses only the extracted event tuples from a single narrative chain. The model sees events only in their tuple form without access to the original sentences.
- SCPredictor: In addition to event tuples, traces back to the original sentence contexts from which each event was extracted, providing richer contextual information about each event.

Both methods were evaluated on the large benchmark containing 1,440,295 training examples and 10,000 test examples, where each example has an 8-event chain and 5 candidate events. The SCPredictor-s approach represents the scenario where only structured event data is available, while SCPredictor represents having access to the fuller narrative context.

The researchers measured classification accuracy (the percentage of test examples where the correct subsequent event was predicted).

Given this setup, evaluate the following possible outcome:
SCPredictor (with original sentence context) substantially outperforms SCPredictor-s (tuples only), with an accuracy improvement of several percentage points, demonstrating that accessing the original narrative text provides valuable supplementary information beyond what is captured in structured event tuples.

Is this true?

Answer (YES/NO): YES